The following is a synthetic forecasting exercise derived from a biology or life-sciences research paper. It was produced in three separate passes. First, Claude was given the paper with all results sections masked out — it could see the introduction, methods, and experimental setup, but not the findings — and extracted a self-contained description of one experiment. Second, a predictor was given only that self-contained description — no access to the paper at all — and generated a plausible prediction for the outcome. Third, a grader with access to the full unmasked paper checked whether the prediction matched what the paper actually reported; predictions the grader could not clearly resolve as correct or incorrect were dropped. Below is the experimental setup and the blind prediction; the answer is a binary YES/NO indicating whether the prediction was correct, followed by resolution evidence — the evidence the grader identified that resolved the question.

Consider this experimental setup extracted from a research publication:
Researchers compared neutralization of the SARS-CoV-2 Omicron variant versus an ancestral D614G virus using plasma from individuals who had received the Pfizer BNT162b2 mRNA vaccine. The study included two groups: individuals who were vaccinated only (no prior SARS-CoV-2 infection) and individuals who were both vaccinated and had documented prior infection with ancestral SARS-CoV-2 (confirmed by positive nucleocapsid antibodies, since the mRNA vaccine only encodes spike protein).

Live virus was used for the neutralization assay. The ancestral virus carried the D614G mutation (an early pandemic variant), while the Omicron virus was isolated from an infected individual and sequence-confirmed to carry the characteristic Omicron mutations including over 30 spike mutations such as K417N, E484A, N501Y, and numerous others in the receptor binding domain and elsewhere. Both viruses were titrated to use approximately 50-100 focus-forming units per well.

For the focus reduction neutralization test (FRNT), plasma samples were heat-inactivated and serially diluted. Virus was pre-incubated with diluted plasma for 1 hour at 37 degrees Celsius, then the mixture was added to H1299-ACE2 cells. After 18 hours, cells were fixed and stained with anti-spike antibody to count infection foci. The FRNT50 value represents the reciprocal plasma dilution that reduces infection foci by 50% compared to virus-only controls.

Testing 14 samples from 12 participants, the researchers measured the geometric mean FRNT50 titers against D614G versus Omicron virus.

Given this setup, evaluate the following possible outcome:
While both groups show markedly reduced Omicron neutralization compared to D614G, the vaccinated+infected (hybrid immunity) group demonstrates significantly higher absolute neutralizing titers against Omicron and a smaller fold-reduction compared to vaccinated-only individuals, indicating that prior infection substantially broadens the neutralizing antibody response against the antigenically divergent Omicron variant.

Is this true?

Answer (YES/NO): NO